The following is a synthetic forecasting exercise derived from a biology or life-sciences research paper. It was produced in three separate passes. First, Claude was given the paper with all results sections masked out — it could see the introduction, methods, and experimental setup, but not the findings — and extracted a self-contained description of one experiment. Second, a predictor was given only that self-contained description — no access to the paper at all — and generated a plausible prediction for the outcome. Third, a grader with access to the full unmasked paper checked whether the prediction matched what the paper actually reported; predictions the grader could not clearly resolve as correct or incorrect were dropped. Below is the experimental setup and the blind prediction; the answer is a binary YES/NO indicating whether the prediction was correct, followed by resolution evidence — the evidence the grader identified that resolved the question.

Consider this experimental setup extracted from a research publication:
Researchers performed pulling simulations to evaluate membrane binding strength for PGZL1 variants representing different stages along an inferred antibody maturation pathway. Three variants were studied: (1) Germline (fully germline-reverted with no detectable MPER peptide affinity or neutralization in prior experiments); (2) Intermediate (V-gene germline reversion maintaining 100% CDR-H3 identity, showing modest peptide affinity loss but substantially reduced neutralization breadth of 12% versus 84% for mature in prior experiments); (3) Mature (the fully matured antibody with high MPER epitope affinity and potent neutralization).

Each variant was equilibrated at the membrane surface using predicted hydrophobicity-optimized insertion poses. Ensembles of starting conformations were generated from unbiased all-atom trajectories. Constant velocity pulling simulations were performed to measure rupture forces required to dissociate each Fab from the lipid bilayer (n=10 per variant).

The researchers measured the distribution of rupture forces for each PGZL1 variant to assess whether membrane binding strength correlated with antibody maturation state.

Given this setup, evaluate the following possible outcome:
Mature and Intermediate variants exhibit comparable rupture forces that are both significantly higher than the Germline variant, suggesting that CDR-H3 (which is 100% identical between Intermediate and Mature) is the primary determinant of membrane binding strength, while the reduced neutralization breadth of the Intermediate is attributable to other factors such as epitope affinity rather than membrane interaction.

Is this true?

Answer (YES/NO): NO